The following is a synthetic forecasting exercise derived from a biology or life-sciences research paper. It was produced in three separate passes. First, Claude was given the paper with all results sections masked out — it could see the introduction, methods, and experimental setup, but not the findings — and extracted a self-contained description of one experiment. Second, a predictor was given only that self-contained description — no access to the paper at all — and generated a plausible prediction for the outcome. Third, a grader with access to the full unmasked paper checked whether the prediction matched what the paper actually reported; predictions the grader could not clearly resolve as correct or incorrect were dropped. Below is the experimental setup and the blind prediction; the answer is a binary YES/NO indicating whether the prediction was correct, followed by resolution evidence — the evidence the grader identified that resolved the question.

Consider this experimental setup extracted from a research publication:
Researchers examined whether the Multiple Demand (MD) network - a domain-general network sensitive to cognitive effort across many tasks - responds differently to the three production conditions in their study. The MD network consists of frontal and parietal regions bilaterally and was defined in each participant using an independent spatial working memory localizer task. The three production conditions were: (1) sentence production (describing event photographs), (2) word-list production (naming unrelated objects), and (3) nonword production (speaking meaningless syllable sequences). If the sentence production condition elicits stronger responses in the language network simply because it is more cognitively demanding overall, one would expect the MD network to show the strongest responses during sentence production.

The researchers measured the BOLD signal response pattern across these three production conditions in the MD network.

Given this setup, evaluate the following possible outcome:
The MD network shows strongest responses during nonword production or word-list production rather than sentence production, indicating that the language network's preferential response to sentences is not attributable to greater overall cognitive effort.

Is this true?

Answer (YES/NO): YES